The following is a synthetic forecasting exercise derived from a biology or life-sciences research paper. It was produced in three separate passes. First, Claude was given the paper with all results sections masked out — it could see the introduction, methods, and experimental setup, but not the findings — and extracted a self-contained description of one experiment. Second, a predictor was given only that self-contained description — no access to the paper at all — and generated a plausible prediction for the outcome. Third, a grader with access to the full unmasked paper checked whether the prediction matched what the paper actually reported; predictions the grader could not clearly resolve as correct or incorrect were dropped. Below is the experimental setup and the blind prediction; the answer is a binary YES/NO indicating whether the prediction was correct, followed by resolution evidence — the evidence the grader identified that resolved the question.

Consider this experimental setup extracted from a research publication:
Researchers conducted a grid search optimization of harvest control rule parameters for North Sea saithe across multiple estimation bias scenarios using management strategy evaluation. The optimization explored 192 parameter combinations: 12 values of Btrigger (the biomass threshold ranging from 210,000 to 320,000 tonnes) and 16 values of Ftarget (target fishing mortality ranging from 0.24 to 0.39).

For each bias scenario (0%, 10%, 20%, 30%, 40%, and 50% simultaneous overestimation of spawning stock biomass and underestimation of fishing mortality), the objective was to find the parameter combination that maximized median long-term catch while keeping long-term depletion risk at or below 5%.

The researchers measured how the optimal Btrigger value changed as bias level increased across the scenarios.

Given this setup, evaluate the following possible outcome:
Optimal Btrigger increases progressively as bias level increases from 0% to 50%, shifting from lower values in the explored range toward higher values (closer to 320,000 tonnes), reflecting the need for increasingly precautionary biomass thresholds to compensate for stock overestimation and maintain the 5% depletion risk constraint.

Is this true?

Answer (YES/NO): YES